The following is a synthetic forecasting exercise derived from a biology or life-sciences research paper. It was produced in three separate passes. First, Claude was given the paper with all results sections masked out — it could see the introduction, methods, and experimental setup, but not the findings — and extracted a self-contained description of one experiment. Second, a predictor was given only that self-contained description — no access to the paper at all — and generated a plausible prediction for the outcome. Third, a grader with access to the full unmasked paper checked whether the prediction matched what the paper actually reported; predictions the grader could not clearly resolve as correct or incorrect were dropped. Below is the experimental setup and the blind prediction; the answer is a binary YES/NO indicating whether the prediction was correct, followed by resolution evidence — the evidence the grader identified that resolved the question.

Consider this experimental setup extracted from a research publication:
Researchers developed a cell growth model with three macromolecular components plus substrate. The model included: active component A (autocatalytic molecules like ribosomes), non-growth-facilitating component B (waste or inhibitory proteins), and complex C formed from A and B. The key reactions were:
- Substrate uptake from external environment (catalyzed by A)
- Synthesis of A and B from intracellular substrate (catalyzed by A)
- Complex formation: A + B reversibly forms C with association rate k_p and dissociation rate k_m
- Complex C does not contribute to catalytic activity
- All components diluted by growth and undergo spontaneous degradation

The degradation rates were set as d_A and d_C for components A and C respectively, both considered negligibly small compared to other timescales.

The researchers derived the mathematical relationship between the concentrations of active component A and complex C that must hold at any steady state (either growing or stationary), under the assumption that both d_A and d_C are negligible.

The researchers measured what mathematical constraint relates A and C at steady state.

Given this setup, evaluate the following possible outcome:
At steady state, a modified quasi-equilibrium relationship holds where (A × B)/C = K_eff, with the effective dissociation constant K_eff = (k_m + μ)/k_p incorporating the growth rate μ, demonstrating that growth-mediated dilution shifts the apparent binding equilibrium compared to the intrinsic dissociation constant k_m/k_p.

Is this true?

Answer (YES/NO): NO